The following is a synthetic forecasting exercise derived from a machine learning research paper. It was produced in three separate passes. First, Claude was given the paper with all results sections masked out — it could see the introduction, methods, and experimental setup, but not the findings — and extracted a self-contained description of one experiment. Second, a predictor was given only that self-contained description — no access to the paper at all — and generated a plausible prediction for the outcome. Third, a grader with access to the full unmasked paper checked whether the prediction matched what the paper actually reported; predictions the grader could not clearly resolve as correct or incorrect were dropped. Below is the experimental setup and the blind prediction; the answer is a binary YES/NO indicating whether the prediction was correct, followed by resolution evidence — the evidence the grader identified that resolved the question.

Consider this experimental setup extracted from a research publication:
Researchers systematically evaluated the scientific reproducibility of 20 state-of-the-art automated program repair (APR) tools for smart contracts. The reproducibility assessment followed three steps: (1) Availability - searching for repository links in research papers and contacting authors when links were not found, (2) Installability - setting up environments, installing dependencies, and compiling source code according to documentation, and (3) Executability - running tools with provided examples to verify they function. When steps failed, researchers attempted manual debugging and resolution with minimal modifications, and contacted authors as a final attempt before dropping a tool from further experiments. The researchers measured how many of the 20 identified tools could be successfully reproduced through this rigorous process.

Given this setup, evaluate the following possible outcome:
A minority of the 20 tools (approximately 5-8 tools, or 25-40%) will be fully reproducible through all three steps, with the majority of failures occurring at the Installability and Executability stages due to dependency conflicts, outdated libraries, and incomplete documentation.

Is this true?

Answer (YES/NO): YES